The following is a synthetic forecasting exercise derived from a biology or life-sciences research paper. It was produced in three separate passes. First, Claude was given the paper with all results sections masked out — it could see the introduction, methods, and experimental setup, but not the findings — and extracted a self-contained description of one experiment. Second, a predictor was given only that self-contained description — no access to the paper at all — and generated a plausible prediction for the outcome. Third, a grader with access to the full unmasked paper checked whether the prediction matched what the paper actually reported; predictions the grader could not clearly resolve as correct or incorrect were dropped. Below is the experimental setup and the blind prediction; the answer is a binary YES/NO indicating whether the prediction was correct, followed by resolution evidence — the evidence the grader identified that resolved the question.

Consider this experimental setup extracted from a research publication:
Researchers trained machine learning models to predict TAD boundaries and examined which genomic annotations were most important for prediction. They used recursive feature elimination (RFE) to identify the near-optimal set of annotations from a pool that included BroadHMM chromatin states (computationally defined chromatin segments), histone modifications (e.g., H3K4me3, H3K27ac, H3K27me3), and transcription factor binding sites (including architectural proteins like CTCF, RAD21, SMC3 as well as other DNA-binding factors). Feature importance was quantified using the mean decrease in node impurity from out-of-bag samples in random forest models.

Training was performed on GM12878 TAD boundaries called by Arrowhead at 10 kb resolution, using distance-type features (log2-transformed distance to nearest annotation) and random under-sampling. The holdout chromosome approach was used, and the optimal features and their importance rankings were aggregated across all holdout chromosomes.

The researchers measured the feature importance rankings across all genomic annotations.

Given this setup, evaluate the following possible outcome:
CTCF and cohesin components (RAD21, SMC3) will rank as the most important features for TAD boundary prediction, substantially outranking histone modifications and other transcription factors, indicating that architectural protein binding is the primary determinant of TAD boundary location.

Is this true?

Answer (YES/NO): YES